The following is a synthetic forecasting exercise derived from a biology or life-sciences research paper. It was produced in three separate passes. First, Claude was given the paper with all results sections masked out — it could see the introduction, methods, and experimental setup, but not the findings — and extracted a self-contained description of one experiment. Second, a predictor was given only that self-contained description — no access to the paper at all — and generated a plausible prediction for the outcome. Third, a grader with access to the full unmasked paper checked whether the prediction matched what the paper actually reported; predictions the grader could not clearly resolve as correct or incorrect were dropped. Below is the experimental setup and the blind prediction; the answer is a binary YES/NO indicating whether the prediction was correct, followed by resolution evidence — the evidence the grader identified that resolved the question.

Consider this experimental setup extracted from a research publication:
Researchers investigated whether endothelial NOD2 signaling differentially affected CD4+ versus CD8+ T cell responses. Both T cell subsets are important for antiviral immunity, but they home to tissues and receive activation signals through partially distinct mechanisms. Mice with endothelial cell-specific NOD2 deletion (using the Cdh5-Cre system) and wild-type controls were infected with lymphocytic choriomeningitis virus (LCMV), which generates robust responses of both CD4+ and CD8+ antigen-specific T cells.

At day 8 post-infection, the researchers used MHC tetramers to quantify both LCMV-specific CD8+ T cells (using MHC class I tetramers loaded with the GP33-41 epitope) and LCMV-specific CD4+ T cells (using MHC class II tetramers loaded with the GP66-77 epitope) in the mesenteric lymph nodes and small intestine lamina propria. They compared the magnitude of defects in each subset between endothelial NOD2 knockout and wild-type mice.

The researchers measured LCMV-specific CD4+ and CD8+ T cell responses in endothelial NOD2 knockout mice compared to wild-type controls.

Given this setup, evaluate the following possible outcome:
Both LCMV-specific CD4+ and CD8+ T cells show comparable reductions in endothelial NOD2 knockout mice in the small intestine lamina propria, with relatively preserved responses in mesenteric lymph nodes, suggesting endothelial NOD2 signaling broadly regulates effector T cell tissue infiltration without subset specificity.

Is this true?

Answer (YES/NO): NO